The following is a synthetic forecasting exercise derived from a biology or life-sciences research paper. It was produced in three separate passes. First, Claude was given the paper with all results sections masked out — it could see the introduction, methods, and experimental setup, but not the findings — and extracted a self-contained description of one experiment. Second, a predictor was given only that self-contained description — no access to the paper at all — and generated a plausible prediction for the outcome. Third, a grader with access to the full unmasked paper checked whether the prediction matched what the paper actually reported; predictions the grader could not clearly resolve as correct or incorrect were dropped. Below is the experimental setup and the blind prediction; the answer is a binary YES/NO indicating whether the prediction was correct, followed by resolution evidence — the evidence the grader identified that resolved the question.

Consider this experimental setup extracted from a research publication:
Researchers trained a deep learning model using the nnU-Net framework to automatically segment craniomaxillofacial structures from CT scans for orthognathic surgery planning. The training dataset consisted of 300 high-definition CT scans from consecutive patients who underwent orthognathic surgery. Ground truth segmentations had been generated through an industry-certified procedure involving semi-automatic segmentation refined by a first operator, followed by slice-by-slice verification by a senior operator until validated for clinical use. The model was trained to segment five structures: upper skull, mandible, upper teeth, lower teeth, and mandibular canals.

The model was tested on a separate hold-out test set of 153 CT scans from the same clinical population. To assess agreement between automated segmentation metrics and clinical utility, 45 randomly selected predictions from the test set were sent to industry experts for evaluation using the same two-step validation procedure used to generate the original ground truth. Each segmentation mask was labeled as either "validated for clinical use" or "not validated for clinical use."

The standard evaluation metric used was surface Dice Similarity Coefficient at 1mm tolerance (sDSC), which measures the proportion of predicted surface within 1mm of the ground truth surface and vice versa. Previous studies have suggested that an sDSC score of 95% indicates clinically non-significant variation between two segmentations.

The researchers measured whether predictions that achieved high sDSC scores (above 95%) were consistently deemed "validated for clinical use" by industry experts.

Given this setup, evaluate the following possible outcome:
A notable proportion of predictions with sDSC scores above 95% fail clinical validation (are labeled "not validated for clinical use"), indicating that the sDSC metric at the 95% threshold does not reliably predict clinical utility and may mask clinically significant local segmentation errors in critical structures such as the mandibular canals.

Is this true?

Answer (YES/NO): NO